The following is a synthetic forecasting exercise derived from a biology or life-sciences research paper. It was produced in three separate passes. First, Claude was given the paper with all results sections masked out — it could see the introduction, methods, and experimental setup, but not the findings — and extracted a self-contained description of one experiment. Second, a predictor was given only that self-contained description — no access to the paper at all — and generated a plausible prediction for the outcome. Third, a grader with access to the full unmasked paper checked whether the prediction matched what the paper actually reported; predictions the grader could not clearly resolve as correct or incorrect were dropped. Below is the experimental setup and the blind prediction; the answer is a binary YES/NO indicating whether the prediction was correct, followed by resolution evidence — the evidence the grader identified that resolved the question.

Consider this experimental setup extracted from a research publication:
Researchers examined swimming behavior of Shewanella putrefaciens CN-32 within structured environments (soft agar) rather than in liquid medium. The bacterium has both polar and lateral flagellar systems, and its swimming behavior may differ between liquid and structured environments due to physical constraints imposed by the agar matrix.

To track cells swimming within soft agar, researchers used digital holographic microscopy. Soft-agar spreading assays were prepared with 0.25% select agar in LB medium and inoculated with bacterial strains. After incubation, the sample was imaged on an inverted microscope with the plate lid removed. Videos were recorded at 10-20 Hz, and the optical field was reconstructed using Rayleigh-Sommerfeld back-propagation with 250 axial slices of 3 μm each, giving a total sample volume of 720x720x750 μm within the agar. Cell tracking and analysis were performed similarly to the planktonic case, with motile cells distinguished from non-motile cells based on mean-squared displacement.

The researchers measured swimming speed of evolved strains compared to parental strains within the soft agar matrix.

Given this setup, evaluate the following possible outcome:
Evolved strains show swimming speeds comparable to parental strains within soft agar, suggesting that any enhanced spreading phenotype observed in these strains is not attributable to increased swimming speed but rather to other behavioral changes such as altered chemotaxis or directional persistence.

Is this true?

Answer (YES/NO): YES